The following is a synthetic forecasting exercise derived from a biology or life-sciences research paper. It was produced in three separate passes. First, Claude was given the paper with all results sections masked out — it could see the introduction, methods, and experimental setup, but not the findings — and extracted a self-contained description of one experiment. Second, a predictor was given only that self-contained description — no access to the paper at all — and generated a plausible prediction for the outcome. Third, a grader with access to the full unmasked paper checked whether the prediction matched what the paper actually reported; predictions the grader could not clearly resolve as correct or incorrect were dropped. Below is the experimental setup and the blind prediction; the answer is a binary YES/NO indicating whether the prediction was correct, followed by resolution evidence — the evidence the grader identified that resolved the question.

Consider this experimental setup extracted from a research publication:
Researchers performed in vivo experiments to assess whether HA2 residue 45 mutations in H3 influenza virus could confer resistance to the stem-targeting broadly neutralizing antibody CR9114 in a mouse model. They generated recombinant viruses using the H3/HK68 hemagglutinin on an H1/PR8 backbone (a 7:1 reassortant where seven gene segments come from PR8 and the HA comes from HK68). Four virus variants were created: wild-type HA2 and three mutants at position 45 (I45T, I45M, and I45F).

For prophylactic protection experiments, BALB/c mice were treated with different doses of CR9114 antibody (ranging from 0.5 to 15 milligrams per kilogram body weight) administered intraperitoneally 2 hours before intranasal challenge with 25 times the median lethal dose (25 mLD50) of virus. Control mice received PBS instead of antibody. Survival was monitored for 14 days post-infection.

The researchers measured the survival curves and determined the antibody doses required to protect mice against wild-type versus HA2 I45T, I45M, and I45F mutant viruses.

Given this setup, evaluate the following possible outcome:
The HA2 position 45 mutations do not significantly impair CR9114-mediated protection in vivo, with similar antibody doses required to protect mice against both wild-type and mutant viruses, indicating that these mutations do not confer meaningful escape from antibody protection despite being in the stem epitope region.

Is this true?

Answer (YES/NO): NO